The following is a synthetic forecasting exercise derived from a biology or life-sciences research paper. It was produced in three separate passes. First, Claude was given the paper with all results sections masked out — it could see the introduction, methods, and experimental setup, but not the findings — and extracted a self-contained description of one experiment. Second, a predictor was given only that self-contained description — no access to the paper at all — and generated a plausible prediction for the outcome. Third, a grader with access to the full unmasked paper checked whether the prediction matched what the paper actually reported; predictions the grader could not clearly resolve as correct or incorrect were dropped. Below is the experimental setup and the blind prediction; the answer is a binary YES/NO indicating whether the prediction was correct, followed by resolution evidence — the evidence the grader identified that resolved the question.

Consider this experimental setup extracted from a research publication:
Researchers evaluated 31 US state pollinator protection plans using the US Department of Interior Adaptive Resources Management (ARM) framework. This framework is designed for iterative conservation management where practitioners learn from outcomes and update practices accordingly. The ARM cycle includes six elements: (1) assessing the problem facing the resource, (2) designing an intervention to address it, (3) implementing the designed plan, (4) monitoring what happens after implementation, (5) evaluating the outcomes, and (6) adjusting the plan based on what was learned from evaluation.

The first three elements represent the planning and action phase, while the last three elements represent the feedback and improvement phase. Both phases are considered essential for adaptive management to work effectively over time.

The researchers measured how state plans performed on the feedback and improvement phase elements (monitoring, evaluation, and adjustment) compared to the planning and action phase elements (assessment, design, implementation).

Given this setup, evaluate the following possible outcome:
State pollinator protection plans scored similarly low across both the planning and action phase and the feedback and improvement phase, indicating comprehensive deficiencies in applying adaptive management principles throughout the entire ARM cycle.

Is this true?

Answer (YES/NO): NO